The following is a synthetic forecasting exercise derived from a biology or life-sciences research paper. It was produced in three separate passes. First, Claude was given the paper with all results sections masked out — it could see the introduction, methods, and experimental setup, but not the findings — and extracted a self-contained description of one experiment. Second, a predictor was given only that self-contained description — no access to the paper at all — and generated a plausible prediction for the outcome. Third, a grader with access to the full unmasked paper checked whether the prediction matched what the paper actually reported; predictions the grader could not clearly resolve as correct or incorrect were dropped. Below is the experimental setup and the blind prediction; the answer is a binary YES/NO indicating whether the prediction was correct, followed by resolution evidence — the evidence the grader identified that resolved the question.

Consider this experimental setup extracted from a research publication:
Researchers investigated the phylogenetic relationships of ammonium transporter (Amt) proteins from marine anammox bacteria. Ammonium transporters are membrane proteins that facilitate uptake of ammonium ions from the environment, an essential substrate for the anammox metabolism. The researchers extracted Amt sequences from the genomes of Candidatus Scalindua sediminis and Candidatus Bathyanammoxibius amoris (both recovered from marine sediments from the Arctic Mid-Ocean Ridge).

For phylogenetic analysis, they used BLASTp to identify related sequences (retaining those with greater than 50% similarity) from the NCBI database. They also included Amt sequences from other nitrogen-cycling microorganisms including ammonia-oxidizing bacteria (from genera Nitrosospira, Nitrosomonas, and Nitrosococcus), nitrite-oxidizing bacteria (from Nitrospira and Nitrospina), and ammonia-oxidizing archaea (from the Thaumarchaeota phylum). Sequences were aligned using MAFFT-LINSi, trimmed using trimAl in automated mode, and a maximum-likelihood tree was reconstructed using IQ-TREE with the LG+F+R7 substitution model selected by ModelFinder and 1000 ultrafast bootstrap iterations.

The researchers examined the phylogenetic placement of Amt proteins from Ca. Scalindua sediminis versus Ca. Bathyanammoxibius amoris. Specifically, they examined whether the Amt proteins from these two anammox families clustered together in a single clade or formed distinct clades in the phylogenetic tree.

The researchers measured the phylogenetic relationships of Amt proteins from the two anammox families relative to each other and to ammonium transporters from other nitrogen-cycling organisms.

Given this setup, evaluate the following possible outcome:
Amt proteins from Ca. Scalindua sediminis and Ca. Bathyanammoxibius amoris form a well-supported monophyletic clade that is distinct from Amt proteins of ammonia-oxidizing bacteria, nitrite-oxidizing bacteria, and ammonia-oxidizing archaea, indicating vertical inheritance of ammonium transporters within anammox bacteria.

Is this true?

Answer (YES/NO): NO